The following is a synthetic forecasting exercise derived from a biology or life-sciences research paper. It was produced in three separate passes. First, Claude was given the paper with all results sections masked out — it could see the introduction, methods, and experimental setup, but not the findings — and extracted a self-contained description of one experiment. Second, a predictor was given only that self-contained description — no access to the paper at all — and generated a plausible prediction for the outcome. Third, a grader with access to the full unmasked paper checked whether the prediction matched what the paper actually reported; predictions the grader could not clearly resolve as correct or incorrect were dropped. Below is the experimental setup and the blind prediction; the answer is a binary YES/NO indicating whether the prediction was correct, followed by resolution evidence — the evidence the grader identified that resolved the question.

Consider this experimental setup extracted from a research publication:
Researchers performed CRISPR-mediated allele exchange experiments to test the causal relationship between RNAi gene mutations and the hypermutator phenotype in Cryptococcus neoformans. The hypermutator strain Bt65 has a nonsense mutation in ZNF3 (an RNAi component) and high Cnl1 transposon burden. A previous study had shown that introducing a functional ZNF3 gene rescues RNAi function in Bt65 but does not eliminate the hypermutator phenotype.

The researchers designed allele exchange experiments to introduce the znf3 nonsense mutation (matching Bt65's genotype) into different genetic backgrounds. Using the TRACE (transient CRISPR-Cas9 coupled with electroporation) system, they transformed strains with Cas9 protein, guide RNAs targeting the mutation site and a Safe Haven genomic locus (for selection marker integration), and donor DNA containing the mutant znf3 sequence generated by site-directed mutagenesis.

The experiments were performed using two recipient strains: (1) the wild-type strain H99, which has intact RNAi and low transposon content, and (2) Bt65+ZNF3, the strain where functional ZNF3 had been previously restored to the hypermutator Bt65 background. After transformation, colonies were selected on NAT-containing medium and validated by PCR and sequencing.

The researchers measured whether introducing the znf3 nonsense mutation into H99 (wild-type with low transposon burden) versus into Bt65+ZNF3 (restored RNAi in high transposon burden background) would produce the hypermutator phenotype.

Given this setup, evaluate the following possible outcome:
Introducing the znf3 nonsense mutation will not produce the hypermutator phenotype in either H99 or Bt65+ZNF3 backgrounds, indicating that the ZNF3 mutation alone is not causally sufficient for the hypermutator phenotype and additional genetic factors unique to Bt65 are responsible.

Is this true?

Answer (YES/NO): NO